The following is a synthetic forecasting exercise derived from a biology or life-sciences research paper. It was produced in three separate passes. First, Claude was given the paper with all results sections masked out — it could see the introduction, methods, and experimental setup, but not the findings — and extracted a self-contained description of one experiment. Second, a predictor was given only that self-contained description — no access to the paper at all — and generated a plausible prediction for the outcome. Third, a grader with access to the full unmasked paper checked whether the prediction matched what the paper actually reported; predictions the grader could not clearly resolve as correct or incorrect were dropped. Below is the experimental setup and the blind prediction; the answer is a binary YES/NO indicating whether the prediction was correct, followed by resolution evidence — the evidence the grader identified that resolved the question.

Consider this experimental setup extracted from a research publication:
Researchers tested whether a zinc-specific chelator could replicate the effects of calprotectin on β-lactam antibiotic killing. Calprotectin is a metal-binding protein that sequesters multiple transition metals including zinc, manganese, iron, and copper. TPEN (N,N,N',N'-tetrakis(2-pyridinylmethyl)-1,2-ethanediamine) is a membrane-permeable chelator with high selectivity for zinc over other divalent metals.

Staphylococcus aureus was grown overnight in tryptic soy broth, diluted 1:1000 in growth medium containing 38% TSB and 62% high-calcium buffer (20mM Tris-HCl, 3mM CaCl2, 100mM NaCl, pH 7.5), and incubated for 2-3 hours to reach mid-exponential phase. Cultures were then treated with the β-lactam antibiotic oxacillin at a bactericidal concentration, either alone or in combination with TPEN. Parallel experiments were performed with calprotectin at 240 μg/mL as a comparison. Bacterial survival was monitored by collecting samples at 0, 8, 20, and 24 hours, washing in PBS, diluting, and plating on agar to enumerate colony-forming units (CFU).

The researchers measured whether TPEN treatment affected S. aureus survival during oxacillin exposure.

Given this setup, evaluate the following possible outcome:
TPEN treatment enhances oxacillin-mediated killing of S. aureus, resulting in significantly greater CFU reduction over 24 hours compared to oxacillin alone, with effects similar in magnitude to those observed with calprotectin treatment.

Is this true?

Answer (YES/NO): NO